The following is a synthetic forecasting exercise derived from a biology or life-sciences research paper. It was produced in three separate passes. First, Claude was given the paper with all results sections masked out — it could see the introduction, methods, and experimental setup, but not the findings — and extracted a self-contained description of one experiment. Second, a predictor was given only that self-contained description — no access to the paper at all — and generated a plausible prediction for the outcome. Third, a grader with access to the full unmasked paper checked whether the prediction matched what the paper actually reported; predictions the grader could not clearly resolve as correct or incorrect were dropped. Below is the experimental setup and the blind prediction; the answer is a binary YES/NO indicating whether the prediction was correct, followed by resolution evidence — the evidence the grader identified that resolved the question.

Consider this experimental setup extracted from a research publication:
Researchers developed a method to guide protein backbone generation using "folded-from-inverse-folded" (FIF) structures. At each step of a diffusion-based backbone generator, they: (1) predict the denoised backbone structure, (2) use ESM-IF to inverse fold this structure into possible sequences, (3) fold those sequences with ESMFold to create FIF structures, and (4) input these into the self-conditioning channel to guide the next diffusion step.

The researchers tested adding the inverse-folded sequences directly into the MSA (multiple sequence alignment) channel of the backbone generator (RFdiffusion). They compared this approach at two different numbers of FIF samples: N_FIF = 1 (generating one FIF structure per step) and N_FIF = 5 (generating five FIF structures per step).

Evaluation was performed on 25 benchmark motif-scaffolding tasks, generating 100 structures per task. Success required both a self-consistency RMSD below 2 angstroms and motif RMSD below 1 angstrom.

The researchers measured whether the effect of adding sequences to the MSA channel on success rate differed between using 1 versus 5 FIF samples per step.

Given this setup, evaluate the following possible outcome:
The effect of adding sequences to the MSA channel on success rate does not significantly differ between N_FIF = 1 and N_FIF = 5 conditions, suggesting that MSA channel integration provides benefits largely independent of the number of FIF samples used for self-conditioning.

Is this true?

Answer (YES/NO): NO